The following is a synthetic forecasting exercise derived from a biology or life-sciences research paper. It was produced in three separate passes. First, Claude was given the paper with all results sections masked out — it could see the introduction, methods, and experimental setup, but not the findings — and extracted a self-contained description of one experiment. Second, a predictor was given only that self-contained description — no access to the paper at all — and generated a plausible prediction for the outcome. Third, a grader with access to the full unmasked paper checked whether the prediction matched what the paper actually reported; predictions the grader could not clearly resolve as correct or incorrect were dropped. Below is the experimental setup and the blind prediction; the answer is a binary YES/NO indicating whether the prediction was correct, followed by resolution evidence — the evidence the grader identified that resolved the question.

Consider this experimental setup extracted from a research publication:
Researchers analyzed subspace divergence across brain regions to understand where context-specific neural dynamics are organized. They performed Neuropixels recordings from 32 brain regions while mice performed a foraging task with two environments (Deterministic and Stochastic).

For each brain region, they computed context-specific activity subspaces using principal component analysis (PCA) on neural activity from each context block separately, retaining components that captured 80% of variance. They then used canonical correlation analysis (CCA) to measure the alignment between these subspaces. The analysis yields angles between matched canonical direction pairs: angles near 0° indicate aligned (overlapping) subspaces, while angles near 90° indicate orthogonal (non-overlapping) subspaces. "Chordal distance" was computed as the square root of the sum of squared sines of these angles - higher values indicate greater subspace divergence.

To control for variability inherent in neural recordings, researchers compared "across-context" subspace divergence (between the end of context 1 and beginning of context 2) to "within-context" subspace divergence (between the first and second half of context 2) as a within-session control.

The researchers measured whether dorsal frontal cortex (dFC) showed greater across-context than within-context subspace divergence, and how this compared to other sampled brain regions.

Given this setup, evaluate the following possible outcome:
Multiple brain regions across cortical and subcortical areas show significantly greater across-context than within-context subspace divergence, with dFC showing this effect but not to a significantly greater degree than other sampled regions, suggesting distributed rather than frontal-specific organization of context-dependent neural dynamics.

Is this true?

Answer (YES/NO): NO